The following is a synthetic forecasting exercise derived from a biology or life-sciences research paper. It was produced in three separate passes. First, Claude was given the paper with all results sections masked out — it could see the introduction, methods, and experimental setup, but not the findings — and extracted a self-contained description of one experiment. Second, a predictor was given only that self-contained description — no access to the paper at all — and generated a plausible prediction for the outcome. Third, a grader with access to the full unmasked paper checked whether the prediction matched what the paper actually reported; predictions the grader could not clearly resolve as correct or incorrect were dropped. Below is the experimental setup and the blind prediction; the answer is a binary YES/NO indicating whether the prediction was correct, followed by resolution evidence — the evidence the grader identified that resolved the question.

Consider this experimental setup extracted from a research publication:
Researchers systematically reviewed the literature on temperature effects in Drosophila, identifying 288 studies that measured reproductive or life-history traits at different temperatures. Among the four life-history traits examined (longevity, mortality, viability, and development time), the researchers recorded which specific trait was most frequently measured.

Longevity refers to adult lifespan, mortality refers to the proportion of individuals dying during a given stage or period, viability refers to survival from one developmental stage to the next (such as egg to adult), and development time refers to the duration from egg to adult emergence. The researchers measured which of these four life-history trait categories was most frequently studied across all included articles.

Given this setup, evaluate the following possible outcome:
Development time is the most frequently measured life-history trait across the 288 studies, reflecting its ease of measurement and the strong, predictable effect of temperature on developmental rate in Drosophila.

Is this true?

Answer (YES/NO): NO